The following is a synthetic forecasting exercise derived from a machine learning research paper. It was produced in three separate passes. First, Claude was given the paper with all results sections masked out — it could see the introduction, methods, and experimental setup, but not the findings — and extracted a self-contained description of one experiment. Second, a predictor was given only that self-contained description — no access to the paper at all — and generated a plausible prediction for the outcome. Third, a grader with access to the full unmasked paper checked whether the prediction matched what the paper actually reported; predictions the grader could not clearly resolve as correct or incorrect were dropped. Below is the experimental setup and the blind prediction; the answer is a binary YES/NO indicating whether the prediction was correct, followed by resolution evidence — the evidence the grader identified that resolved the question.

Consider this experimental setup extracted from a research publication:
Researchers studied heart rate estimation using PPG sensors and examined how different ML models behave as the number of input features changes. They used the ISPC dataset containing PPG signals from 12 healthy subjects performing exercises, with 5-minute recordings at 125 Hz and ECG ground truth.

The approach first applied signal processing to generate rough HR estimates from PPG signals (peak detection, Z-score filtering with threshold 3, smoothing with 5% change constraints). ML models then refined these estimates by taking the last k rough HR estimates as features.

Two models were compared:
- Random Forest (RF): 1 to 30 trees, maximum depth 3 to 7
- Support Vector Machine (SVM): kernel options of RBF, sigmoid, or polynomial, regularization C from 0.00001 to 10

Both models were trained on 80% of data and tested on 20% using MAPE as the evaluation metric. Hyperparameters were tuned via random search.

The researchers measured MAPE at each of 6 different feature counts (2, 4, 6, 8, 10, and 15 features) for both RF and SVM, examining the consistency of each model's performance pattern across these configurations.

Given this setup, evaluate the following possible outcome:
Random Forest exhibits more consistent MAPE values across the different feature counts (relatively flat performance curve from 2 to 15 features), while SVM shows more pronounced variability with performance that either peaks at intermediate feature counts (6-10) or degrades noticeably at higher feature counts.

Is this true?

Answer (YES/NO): NO